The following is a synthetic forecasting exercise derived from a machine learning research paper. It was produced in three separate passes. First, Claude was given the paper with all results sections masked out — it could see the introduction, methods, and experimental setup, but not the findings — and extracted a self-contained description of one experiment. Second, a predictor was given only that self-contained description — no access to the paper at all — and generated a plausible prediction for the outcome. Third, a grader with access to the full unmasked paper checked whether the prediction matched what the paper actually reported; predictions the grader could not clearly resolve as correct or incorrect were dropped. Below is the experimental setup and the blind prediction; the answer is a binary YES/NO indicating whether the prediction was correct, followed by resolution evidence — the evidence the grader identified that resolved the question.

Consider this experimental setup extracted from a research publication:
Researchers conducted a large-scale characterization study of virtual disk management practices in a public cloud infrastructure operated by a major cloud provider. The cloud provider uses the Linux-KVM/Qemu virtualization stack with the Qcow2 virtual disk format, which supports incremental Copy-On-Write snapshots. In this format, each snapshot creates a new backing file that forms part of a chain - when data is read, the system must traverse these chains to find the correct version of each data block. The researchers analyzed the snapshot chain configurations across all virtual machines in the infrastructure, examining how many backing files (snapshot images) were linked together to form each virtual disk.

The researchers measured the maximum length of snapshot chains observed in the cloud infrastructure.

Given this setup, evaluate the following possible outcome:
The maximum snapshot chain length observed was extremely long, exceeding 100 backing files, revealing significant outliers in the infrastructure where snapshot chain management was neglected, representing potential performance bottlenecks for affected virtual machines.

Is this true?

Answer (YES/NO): YES